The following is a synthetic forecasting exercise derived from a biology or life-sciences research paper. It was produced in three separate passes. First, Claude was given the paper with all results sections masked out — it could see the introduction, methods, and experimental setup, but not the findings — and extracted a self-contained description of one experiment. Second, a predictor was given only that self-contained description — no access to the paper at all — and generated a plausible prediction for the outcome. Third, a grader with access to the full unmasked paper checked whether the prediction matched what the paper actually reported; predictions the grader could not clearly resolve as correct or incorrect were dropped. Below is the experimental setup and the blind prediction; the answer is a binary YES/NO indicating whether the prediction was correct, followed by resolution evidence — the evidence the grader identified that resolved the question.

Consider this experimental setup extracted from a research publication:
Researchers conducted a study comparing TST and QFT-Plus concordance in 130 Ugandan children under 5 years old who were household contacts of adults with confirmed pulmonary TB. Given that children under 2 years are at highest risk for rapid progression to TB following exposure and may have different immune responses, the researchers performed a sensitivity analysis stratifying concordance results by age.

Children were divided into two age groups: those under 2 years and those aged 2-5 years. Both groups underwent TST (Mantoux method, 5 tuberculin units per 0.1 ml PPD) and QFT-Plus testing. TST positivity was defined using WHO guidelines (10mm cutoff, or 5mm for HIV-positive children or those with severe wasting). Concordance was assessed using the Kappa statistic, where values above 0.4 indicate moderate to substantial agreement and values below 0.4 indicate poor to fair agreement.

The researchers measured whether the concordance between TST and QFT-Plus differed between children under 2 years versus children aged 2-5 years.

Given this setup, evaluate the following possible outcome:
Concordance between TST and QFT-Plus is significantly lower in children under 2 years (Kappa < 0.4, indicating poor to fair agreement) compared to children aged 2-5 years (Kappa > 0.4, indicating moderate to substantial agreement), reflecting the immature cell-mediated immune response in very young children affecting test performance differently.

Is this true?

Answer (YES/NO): NO